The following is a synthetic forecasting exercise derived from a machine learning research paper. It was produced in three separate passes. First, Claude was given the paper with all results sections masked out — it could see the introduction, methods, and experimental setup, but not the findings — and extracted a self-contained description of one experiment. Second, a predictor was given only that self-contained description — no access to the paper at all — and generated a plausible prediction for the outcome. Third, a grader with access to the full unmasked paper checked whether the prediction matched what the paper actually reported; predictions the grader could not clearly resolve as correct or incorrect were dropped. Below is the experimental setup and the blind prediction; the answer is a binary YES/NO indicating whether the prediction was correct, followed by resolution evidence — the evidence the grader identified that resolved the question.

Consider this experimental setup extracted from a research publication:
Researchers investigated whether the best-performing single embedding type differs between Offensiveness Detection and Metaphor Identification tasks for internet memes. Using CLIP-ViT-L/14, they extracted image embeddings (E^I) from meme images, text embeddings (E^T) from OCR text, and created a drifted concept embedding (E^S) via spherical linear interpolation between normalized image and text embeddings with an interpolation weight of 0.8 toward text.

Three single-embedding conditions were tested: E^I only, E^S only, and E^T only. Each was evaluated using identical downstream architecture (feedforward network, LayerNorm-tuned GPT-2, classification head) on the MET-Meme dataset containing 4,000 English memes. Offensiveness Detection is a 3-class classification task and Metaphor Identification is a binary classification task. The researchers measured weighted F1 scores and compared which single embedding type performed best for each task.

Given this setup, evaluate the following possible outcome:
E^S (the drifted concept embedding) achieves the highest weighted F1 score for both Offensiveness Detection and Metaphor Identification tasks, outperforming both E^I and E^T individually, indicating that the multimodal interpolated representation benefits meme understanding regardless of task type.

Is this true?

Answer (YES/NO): NO